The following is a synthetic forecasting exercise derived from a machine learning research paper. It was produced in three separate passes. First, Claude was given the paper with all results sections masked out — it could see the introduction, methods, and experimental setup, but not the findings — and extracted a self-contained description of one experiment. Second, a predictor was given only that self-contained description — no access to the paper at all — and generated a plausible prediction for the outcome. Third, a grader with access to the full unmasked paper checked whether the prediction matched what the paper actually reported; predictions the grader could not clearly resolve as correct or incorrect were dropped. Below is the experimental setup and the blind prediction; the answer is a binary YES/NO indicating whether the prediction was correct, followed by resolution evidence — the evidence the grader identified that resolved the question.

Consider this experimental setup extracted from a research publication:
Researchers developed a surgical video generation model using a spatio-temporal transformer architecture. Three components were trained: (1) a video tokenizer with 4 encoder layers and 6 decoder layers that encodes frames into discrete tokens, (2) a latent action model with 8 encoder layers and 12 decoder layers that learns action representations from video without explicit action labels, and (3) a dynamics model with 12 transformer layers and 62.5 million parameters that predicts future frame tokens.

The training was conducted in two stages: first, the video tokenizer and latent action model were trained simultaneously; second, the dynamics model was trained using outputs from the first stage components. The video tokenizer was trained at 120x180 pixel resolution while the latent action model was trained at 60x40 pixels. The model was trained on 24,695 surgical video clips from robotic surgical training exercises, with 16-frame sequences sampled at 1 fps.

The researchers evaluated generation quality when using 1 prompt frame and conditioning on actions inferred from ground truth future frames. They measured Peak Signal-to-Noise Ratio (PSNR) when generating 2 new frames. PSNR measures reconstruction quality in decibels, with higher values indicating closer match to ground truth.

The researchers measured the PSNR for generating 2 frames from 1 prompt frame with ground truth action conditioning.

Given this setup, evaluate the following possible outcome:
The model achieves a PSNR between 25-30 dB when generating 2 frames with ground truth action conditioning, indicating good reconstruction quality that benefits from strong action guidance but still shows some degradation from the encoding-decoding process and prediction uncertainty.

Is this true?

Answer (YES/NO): NO